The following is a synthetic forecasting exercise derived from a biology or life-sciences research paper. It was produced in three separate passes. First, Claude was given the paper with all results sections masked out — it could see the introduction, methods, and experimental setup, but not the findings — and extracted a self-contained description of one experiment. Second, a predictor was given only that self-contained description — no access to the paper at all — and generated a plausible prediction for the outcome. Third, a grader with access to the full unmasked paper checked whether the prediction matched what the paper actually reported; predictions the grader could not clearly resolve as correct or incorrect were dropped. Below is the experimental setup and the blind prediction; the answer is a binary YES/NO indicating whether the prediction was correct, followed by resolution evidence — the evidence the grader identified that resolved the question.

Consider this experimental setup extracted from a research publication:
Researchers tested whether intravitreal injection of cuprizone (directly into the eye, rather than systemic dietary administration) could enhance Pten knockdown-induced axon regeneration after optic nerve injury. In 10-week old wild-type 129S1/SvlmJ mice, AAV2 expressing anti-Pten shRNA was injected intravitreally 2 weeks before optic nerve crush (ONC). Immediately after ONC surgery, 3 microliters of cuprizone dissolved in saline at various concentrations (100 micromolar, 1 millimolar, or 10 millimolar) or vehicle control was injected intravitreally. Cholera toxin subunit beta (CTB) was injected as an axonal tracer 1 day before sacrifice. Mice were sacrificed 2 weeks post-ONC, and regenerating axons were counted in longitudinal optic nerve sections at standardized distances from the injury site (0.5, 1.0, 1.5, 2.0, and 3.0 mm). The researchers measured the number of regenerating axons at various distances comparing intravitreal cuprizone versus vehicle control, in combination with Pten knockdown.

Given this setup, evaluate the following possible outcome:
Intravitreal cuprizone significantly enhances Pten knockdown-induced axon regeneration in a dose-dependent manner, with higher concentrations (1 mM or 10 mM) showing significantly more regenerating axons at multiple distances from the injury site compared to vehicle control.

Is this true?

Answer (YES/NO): NO